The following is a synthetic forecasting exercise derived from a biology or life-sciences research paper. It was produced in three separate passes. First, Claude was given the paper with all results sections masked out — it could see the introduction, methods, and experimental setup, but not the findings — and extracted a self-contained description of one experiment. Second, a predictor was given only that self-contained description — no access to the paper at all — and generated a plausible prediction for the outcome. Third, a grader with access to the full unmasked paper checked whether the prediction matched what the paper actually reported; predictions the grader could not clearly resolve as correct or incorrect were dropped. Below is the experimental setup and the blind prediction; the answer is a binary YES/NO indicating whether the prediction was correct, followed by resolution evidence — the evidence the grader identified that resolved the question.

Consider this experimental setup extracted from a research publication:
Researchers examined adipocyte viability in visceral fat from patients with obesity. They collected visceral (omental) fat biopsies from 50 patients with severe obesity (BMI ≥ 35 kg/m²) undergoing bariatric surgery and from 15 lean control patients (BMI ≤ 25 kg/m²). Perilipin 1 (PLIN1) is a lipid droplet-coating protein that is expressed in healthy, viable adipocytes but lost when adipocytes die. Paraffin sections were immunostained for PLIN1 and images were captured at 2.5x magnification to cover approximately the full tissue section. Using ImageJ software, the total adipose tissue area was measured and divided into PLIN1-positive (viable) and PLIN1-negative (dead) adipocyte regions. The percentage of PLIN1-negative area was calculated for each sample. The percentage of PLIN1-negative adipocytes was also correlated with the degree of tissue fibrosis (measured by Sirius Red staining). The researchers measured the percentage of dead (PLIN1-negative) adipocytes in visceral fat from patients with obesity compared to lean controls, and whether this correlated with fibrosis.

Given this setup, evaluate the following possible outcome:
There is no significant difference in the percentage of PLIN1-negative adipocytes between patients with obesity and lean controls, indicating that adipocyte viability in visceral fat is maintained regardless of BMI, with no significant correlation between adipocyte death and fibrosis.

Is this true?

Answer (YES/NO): NO